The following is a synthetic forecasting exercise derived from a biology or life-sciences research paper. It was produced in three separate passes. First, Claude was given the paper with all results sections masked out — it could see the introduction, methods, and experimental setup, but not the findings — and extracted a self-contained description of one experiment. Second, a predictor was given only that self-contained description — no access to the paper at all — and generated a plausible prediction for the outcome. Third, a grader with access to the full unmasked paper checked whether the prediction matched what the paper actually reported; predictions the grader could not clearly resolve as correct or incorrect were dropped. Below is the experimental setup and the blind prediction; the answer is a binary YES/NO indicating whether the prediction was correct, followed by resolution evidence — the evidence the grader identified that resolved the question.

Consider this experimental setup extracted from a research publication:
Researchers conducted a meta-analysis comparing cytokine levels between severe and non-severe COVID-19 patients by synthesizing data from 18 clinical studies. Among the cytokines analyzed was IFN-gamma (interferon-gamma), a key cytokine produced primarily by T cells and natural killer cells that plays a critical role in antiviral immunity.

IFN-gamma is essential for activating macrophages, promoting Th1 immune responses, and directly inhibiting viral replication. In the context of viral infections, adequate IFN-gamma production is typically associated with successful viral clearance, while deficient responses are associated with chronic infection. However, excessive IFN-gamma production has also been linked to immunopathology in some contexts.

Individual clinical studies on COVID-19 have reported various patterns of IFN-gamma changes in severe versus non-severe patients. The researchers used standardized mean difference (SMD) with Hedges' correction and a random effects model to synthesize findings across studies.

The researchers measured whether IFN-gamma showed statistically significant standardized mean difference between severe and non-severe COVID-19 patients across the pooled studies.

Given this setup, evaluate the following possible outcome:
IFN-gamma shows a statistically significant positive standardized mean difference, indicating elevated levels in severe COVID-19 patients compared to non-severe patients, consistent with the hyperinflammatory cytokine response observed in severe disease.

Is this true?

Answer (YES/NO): NO